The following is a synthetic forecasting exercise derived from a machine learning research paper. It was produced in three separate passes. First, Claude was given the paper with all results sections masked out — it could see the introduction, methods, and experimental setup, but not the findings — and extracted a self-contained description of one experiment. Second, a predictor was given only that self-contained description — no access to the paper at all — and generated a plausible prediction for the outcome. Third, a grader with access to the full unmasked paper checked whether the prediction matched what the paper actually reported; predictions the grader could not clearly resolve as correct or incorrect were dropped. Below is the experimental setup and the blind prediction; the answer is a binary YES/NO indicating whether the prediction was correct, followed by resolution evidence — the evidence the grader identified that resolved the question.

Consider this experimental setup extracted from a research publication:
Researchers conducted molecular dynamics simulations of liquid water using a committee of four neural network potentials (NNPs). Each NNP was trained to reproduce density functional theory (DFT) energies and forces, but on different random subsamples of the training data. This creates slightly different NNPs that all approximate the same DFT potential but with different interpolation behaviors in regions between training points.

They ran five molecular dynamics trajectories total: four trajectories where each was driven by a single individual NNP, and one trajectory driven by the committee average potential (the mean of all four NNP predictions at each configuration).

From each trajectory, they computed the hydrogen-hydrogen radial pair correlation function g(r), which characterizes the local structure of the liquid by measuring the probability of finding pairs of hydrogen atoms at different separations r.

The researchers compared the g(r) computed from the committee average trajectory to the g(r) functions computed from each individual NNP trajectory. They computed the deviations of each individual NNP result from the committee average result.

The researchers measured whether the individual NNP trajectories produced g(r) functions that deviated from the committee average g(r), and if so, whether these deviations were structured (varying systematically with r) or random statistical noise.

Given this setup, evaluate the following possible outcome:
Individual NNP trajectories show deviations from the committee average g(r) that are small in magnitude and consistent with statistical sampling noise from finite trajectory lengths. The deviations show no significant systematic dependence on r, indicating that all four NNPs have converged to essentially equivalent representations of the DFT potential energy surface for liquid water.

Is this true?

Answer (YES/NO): NO